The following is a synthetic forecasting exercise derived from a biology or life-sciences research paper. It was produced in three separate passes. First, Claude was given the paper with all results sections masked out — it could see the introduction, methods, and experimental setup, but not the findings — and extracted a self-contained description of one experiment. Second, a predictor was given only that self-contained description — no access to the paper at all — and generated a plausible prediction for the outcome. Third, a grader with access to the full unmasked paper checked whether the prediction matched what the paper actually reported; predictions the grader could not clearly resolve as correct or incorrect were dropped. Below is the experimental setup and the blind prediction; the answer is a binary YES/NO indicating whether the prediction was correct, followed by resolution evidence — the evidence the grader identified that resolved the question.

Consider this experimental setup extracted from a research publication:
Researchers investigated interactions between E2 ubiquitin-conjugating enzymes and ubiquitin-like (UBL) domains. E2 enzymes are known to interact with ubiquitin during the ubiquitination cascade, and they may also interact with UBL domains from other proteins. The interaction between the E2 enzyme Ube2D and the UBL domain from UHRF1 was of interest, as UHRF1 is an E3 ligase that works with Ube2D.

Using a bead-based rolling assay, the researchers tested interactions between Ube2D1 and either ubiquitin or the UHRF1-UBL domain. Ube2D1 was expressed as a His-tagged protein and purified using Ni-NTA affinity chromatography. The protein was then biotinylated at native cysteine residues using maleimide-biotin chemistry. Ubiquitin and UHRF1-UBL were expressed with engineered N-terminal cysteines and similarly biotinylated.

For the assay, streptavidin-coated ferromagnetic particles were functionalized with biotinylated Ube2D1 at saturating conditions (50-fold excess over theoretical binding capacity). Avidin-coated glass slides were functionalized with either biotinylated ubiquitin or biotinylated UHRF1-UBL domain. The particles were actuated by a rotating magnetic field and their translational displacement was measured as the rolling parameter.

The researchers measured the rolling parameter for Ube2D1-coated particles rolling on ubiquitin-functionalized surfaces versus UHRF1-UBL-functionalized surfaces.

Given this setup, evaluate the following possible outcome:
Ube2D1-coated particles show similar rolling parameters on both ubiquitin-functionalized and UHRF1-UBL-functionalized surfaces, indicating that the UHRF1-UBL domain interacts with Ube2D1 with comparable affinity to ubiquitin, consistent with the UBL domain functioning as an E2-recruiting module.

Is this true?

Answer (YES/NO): NO